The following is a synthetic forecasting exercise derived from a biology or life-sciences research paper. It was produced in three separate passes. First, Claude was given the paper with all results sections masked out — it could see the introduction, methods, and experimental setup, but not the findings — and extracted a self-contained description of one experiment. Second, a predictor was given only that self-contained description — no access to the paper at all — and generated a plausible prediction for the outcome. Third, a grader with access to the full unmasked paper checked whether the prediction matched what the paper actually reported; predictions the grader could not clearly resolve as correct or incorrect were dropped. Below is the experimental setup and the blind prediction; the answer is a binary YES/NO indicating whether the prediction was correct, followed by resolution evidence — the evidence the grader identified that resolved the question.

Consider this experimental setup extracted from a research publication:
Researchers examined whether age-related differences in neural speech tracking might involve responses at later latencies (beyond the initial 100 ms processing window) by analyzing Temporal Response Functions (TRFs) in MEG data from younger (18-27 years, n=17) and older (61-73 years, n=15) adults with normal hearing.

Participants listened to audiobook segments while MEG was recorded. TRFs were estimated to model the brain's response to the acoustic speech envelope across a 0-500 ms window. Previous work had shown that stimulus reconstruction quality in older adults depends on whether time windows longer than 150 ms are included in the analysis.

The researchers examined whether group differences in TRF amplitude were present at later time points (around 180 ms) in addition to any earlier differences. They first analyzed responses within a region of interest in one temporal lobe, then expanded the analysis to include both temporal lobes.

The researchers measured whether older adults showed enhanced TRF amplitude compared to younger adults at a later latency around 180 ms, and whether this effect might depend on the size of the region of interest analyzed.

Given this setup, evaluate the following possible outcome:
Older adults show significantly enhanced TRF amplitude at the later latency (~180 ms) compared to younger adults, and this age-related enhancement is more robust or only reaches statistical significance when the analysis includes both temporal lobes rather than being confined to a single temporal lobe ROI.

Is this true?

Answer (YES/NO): YES